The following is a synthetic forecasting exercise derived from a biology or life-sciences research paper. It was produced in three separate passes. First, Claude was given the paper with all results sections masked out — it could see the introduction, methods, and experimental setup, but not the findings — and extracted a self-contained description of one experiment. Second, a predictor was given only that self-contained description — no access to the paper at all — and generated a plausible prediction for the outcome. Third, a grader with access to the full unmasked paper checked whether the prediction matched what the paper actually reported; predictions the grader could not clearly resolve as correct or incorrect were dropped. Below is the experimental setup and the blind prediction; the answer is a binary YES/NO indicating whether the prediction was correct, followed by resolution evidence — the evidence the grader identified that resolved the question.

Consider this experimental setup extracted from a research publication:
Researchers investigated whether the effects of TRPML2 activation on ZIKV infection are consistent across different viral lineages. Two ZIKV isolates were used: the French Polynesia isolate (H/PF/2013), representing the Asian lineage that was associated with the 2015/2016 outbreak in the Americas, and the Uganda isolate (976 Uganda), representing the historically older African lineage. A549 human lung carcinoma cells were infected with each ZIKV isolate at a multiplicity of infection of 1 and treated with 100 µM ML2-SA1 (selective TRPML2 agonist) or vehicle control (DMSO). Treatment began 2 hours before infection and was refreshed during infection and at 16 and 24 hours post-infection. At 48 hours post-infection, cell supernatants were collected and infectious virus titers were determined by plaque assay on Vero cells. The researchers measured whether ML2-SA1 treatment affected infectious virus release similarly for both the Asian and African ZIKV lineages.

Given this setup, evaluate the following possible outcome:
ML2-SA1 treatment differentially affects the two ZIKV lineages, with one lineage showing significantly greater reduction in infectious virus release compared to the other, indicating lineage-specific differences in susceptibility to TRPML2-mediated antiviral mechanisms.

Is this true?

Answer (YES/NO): NO